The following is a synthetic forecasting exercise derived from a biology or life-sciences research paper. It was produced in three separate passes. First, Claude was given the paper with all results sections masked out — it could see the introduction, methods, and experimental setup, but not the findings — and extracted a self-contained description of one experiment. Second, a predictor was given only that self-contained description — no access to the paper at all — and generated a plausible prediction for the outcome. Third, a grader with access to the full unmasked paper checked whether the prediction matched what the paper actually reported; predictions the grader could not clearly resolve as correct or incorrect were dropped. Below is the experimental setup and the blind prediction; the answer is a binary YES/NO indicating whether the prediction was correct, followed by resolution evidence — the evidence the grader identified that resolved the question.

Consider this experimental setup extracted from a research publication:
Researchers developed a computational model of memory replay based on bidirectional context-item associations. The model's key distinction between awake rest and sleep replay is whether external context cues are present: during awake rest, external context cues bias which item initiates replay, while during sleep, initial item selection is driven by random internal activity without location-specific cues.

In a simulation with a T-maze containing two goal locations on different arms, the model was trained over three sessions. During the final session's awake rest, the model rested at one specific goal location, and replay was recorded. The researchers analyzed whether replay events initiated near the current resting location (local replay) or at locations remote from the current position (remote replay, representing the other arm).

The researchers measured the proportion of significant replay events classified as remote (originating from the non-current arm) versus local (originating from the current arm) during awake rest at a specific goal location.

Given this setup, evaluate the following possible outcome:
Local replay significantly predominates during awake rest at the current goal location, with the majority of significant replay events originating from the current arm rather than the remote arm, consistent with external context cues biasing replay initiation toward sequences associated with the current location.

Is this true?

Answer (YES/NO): NO